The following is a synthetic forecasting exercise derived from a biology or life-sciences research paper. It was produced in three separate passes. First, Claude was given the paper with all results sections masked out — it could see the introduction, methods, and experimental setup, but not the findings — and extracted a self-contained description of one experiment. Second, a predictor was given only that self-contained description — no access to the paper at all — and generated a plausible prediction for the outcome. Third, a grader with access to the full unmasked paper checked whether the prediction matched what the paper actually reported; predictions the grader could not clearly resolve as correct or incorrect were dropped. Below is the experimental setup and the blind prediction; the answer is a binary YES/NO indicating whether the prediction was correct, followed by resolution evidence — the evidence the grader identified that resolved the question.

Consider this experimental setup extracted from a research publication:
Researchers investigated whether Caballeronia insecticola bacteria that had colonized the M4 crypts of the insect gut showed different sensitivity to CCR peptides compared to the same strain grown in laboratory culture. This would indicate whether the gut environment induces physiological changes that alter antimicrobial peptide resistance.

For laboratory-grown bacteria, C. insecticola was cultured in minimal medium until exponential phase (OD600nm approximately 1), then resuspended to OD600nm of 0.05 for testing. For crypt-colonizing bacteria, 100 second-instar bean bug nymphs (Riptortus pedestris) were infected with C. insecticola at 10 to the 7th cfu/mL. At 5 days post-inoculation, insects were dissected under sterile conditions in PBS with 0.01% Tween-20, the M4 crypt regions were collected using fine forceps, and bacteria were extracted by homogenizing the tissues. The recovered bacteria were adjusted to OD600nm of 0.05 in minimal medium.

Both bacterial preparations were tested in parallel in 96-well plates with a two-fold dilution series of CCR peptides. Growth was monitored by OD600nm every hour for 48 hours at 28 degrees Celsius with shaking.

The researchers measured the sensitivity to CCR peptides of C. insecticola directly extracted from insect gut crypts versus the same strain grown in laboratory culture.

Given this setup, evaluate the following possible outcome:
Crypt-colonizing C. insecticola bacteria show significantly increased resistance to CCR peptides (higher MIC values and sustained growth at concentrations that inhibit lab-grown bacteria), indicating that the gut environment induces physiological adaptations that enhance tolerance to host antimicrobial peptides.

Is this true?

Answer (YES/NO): NO